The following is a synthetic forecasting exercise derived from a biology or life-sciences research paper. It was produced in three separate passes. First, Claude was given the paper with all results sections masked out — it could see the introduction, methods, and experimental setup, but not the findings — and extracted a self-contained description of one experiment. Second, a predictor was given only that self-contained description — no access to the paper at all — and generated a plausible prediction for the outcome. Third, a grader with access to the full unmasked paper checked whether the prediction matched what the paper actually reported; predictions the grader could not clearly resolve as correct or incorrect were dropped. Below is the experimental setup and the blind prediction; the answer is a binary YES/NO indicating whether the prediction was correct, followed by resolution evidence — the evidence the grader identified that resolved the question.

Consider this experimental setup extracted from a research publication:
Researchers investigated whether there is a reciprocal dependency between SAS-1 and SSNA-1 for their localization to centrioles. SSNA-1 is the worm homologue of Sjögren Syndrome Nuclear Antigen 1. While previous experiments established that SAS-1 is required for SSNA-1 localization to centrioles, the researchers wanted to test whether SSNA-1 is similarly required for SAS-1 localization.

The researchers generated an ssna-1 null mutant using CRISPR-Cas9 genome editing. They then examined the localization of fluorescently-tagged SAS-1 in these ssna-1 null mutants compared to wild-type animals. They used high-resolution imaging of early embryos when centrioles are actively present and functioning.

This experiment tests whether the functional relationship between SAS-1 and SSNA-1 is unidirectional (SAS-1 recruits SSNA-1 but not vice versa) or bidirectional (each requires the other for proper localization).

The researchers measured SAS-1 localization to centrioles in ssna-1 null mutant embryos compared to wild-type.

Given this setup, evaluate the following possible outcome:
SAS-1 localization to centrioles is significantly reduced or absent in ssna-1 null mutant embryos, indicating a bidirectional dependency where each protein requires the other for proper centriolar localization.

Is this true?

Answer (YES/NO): NO